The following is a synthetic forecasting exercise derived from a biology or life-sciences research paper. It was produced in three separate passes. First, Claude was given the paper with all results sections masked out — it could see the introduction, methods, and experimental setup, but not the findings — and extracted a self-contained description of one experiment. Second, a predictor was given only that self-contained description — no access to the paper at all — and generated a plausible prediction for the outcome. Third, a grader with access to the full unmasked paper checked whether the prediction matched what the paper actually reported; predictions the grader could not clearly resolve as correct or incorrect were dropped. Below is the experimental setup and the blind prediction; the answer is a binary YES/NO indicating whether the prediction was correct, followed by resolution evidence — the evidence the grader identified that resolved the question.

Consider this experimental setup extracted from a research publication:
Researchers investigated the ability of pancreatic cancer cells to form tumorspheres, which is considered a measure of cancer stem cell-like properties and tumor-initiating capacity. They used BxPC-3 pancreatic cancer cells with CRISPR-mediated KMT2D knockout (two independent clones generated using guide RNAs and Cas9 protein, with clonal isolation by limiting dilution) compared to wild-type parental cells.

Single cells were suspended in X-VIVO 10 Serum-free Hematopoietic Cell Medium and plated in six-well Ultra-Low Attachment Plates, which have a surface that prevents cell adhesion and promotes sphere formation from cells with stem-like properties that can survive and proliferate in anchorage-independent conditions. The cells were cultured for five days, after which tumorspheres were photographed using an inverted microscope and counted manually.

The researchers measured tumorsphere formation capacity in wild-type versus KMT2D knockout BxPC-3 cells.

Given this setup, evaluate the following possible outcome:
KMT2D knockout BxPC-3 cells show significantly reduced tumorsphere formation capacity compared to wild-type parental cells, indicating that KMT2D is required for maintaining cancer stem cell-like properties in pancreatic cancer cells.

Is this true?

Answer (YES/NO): NO